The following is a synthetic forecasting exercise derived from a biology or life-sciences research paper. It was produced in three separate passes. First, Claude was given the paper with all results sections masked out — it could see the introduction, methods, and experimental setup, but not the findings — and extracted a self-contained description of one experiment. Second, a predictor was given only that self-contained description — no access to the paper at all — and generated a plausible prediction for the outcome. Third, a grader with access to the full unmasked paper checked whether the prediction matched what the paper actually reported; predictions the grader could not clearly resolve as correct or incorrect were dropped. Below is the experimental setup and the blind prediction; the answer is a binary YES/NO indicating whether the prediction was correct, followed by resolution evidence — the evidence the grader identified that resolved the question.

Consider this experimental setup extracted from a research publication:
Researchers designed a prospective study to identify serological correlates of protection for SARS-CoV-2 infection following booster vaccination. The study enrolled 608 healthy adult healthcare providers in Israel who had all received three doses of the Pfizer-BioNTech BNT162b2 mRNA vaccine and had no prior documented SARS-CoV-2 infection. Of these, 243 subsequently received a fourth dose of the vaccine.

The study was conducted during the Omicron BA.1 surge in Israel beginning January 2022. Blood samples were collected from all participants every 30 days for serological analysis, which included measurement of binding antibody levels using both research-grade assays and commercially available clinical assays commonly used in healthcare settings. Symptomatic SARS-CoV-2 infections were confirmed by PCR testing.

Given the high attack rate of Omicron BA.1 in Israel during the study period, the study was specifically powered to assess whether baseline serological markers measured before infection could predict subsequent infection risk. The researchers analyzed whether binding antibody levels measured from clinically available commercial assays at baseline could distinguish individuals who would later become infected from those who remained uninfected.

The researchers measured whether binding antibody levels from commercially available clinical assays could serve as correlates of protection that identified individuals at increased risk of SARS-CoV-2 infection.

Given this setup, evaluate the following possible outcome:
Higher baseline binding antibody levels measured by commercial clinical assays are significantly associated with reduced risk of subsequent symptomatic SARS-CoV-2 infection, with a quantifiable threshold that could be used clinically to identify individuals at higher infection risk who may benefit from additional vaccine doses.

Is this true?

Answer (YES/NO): NO